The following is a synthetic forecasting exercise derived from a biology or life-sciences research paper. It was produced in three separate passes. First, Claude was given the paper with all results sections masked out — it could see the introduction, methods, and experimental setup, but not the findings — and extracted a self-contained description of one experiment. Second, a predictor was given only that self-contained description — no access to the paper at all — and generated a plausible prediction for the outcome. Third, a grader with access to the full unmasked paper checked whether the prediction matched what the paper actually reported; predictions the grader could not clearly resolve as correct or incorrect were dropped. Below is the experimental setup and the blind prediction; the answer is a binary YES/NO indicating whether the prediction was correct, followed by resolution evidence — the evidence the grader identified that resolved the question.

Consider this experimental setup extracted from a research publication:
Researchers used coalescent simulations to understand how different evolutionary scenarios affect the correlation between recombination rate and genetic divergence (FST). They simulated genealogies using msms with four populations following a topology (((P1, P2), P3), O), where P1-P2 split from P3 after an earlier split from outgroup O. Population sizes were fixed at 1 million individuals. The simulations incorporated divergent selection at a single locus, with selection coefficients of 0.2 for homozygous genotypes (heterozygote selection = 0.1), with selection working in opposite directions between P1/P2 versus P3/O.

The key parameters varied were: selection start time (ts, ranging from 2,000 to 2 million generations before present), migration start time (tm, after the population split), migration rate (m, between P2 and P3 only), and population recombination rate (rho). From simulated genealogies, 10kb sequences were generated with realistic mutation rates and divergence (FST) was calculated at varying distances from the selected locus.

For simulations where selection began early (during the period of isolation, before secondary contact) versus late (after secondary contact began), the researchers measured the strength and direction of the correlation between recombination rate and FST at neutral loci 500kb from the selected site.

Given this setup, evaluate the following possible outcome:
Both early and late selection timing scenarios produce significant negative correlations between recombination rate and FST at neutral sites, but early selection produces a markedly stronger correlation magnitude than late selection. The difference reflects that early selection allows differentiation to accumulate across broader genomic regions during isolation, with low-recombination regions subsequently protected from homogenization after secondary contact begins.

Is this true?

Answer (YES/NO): NO